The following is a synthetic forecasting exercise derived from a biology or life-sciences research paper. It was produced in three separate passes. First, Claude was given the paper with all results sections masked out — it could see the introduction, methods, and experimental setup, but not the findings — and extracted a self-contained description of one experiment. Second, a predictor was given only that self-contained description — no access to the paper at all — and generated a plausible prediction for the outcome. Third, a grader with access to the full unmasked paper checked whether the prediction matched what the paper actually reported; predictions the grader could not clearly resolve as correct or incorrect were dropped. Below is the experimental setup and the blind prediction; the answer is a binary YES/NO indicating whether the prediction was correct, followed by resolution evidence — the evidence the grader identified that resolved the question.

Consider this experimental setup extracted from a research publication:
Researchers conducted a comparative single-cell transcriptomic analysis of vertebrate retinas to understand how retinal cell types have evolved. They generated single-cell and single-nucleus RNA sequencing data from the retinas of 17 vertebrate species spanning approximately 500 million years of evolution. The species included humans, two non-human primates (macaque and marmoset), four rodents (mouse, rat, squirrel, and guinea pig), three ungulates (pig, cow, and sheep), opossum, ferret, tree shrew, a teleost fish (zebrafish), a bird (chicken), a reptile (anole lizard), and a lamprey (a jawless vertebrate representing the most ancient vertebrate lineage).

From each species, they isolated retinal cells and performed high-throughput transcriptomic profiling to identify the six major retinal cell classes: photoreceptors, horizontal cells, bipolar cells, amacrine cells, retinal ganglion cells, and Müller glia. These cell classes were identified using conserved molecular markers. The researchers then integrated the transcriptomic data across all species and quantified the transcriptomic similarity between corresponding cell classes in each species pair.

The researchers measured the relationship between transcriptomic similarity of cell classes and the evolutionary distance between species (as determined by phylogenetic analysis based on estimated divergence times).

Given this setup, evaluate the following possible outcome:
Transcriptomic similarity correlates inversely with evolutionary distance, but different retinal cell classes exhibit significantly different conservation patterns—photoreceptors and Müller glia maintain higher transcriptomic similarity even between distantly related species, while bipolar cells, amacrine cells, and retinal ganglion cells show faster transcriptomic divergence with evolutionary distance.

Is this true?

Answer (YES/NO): NO